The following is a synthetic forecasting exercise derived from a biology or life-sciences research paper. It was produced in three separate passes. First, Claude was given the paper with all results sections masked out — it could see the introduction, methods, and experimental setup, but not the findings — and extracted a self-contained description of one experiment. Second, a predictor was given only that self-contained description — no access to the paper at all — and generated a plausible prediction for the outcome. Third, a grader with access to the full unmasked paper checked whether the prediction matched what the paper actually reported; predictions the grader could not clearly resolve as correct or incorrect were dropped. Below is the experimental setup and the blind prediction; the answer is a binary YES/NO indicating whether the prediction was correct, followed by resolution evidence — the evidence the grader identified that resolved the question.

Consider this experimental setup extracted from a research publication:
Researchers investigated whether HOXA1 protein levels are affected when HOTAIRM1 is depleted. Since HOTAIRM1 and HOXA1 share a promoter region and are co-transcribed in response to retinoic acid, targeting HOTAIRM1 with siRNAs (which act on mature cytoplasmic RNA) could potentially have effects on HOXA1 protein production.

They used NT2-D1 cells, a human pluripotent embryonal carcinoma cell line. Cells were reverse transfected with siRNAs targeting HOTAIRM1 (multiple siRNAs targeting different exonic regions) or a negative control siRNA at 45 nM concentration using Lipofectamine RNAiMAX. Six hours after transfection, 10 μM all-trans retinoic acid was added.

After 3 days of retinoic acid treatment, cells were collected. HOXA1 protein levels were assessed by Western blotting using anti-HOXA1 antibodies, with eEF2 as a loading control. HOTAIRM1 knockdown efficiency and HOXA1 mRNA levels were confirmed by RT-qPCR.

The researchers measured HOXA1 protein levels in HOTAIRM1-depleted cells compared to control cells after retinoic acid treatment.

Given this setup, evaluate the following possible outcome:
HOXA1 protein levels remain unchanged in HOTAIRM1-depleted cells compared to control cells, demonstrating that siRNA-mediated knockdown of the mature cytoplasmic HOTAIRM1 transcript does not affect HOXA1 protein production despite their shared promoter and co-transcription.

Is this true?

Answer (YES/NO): YES